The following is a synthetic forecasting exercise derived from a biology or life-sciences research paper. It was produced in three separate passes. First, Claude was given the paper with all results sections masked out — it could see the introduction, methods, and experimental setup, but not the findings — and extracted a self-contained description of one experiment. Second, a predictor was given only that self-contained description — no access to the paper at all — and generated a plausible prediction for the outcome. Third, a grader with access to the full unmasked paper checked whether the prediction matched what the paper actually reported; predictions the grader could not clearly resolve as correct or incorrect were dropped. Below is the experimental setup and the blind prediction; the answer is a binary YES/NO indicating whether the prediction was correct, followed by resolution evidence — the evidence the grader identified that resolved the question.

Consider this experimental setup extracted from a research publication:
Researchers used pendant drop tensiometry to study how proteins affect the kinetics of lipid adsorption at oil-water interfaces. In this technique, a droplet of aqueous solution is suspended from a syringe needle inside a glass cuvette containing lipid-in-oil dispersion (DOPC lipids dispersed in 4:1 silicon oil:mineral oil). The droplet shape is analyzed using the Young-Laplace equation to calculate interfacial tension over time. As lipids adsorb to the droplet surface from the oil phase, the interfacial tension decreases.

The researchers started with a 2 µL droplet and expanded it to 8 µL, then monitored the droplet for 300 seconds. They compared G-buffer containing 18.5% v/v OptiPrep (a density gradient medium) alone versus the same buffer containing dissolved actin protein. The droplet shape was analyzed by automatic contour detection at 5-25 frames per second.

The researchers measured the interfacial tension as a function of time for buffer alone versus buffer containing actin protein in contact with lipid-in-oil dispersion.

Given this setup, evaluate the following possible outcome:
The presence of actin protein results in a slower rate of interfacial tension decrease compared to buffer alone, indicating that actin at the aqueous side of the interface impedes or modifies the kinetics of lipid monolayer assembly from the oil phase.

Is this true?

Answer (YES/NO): NO